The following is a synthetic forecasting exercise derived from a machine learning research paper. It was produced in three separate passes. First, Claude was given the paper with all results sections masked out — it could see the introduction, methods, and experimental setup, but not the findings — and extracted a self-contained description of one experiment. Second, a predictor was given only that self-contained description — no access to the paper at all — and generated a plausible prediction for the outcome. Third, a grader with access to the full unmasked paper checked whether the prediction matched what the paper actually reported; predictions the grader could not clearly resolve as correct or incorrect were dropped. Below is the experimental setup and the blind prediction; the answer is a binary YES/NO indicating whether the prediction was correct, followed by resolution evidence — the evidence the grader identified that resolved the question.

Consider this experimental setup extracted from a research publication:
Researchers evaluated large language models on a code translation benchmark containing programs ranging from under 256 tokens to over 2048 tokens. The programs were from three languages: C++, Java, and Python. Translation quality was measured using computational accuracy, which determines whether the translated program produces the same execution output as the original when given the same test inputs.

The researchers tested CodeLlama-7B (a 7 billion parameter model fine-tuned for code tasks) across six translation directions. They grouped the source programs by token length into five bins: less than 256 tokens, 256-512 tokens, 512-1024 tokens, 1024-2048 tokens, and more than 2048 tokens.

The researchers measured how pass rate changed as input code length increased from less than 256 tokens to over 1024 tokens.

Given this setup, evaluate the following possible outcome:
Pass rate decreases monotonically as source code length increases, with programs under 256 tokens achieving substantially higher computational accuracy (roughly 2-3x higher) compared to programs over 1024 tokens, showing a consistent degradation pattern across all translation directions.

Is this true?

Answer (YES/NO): NO